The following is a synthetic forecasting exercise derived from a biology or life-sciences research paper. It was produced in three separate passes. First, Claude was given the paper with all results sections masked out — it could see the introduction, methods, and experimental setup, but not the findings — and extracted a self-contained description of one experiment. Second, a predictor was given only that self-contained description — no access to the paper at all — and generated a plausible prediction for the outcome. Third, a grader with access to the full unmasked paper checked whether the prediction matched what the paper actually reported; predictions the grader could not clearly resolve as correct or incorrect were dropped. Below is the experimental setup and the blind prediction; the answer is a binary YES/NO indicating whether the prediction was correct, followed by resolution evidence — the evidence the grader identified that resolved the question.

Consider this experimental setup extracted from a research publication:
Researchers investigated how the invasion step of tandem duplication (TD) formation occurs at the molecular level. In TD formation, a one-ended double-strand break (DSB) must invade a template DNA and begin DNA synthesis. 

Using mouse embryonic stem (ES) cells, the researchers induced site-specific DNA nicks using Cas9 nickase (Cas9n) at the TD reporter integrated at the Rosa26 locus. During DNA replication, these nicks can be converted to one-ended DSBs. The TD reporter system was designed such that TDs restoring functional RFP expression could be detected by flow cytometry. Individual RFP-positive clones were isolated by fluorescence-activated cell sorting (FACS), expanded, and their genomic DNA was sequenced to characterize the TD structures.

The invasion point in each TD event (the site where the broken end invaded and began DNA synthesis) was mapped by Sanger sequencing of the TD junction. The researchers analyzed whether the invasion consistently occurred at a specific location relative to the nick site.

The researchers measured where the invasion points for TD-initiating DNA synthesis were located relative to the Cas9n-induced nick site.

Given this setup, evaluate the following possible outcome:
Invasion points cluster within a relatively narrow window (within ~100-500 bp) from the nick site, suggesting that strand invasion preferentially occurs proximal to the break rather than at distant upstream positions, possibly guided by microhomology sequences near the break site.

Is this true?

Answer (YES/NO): NO